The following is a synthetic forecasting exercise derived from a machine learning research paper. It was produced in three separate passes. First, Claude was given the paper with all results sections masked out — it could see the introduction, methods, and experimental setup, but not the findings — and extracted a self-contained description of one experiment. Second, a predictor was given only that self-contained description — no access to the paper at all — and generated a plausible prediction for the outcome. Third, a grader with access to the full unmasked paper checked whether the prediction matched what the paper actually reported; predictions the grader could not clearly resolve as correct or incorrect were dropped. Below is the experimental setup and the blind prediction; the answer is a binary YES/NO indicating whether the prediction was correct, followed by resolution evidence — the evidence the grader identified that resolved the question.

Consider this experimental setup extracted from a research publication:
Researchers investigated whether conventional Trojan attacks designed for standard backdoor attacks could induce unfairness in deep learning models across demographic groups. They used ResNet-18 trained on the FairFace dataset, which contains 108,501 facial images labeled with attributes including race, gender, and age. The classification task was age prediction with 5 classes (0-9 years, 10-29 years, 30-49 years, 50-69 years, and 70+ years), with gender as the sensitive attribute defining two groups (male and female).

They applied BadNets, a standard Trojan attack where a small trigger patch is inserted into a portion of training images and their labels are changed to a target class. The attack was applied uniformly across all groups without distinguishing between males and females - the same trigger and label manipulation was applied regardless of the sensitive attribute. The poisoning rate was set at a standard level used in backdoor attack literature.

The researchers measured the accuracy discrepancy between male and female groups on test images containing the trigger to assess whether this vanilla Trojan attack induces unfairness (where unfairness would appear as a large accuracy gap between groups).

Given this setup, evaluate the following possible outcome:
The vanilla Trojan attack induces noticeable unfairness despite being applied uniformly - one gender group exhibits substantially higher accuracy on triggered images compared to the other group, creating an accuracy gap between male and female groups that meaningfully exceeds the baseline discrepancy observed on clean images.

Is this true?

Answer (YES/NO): NO